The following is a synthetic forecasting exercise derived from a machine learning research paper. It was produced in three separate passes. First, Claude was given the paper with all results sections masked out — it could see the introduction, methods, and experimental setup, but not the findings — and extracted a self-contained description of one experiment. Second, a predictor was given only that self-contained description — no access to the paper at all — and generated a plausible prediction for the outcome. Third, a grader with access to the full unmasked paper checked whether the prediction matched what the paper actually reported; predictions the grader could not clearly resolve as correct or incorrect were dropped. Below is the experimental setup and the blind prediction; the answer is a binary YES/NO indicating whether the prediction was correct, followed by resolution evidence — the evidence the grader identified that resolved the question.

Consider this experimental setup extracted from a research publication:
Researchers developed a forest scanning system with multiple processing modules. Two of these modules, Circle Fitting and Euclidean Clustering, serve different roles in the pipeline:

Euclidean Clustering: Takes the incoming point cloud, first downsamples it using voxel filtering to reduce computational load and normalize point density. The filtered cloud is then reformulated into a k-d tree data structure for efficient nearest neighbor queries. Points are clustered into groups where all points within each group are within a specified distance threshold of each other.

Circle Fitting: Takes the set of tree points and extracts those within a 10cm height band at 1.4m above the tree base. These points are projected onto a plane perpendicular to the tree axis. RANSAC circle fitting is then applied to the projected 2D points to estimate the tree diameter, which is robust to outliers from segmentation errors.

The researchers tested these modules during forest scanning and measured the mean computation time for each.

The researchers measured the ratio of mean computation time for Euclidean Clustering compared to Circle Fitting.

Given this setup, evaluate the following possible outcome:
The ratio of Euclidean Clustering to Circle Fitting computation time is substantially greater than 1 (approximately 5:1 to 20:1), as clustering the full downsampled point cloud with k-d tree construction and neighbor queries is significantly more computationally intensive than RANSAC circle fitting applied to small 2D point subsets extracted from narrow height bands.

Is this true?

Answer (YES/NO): NO